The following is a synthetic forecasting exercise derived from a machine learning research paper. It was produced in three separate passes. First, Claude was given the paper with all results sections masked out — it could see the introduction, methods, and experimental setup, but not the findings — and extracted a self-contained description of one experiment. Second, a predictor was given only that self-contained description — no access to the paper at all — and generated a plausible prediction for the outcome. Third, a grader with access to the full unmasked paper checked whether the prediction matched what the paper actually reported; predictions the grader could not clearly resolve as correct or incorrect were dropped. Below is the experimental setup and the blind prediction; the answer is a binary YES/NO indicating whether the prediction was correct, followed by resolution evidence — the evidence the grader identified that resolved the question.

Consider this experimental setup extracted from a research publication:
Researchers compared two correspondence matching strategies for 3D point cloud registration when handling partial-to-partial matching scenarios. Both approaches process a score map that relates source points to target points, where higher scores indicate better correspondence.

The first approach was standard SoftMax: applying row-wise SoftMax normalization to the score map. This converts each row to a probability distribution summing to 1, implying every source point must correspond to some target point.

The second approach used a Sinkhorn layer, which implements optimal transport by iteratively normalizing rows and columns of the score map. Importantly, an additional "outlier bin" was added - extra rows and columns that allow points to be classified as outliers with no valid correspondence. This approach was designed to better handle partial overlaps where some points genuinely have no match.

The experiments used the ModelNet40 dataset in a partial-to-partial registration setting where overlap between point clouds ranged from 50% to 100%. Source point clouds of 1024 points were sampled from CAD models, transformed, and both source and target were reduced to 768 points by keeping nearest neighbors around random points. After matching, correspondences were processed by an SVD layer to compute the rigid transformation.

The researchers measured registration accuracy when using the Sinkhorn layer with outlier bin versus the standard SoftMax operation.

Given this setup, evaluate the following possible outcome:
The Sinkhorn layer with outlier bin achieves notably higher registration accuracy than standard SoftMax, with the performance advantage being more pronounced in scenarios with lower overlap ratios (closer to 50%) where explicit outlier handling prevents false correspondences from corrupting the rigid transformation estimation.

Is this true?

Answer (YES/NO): NO